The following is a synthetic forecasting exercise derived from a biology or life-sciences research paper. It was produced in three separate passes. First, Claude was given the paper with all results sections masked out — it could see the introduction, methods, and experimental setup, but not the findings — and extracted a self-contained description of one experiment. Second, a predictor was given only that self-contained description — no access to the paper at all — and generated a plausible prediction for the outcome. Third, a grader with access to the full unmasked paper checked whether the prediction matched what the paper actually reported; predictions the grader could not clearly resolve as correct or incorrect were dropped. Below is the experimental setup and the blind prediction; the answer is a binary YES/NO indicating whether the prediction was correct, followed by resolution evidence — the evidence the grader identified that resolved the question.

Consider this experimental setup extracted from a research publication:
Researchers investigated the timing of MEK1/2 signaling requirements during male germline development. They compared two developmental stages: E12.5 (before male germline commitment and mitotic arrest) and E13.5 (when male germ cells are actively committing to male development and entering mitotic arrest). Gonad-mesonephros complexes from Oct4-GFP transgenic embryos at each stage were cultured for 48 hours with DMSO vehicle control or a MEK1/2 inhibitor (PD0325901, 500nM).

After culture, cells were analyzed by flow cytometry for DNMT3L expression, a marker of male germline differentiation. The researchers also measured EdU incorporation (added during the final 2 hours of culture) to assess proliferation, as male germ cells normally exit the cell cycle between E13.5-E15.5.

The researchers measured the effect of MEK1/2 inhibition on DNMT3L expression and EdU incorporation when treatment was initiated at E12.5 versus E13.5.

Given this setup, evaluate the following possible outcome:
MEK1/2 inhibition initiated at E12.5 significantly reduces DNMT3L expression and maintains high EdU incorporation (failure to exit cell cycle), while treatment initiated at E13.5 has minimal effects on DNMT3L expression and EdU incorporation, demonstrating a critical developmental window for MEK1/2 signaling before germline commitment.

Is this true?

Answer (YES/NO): NO